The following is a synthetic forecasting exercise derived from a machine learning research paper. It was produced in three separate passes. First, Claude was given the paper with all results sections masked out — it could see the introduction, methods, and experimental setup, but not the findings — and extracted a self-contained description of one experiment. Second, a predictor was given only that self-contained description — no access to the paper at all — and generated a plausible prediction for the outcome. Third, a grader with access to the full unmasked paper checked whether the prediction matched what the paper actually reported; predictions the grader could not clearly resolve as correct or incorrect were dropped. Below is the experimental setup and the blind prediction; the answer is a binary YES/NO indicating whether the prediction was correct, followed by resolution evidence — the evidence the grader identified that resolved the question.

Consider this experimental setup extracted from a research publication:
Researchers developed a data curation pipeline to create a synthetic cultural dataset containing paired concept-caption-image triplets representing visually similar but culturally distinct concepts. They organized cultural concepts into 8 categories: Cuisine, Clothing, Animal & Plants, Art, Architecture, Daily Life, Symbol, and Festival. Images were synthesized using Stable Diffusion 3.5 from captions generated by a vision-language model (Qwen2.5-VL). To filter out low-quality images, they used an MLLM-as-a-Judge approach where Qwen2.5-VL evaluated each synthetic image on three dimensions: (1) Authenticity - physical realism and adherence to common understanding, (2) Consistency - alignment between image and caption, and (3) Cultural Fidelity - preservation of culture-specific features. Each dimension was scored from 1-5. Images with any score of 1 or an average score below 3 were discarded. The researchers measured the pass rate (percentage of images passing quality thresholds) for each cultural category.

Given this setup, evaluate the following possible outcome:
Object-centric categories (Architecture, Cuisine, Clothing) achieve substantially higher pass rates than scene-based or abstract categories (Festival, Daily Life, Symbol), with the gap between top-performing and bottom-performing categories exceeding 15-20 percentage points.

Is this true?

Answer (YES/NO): NO